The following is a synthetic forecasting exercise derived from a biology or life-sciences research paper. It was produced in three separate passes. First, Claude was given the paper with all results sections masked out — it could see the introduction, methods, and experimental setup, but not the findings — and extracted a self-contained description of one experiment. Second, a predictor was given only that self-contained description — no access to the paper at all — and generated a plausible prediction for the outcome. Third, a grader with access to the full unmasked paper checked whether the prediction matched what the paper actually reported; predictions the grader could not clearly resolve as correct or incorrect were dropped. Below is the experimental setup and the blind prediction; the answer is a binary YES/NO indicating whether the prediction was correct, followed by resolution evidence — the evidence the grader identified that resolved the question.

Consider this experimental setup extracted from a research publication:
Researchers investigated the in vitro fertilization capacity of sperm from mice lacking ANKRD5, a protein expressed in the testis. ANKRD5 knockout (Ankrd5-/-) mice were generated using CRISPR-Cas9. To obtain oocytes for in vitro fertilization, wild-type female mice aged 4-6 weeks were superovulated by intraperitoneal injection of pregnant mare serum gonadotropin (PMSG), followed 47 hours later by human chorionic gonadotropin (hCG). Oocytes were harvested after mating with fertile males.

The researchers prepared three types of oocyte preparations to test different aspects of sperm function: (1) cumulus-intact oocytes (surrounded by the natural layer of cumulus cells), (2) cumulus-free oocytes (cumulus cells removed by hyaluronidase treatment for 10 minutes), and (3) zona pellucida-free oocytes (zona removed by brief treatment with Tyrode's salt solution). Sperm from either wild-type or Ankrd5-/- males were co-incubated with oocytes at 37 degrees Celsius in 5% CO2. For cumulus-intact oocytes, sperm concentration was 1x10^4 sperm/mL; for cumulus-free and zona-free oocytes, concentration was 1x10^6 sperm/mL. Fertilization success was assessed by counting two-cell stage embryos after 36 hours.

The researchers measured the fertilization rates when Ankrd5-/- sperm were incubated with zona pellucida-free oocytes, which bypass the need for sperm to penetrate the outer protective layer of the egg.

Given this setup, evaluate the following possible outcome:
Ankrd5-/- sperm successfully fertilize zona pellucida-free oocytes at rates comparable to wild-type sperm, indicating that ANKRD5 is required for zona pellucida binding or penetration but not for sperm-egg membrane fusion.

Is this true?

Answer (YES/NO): YES